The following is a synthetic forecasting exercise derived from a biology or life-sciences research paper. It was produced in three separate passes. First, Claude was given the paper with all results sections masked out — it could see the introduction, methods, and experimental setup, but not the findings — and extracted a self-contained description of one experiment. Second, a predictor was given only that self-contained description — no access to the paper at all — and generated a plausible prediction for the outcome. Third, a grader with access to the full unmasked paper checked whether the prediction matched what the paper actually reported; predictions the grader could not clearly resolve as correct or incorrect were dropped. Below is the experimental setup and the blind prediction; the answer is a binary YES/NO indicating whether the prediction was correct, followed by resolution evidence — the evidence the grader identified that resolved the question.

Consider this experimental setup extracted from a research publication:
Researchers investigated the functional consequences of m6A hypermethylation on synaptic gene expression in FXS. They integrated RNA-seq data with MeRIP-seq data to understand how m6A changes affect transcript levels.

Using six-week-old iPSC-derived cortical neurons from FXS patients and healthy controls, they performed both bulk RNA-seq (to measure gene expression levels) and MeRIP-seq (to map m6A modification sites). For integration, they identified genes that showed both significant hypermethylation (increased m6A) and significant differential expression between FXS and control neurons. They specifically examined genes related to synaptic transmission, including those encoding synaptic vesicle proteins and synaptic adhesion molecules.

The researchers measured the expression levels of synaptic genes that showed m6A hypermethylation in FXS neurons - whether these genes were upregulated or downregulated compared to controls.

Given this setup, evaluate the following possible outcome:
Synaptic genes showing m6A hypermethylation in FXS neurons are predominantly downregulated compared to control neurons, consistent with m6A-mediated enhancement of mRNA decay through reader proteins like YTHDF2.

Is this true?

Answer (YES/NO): YES